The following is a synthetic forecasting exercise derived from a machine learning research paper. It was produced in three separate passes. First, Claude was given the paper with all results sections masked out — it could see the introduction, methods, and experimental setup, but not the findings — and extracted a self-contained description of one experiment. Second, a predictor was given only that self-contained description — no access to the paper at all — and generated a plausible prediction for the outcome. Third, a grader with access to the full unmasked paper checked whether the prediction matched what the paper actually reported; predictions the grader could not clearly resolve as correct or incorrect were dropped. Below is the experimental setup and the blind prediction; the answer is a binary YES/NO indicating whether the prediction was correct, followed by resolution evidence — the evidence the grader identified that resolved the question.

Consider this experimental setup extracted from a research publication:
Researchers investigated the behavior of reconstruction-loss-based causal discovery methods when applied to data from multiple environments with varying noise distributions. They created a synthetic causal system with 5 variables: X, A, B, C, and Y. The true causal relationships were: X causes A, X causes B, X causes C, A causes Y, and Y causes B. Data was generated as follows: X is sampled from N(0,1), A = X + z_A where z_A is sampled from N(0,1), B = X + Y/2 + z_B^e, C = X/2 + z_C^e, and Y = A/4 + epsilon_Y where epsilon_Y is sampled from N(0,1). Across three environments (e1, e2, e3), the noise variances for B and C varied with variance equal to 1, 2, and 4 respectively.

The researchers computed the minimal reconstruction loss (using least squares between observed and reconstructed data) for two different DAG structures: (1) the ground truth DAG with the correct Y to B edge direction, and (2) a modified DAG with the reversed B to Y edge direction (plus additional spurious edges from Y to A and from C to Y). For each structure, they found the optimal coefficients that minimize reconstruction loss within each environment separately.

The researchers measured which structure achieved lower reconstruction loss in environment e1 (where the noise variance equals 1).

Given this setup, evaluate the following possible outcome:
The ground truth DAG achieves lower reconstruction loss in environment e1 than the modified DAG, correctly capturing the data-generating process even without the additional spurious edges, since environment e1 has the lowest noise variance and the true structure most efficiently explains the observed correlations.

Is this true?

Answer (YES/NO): NO